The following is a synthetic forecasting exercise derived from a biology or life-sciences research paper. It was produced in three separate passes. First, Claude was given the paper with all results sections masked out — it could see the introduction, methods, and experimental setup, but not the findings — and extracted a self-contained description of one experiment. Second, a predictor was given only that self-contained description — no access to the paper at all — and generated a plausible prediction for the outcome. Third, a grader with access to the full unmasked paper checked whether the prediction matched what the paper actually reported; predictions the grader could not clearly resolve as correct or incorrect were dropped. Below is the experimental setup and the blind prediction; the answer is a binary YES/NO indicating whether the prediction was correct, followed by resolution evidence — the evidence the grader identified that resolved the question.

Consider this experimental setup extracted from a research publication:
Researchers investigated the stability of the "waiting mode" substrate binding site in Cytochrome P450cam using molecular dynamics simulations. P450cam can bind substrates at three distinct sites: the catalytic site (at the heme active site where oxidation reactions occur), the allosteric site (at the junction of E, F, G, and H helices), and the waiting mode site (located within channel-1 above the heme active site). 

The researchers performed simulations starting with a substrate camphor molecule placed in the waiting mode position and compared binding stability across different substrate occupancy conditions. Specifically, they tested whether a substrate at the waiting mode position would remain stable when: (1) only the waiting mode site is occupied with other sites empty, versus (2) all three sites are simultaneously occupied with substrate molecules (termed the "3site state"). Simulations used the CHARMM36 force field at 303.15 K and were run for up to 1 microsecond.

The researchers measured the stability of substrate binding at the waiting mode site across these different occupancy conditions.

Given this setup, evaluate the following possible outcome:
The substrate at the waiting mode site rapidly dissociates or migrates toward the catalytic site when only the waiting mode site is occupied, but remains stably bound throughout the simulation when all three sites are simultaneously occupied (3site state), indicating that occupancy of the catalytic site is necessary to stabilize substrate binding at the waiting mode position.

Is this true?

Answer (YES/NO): NO